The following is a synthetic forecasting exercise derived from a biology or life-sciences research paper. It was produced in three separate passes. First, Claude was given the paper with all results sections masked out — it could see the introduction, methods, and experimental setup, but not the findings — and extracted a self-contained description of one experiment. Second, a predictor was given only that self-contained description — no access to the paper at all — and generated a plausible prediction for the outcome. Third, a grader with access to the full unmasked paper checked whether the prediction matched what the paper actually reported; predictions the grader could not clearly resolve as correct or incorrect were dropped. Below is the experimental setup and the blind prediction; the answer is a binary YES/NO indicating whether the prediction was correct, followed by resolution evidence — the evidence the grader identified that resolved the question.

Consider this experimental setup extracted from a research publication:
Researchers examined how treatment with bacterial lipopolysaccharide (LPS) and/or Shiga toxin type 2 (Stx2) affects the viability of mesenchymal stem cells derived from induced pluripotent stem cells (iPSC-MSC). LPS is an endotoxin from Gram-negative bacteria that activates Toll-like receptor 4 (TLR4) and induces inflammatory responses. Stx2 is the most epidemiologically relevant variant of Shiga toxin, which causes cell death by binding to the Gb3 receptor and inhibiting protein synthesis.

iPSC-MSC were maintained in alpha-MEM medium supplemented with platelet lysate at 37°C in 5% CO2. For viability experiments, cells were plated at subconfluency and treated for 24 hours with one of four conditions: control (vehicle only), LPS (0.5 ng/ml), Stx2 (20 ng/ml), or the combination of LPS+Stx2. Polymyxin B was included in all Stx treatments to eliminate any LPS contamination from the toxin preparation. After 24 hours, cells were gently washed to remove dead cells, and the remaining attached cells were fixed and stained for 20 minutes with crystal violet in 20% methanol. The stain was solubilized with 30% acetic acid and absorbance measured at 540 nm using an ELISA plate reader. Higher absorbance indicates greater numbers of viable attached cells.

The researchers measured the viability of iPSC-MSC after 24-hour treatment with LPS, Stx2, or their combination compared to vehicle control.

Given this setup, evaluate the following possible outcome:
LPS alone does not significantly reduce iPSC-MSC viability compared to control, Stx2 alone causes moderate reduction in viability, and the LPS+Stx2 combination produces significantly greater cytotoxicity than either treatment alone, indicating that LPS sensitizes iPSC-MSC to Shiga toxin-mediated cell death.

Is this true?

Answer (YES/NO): NO